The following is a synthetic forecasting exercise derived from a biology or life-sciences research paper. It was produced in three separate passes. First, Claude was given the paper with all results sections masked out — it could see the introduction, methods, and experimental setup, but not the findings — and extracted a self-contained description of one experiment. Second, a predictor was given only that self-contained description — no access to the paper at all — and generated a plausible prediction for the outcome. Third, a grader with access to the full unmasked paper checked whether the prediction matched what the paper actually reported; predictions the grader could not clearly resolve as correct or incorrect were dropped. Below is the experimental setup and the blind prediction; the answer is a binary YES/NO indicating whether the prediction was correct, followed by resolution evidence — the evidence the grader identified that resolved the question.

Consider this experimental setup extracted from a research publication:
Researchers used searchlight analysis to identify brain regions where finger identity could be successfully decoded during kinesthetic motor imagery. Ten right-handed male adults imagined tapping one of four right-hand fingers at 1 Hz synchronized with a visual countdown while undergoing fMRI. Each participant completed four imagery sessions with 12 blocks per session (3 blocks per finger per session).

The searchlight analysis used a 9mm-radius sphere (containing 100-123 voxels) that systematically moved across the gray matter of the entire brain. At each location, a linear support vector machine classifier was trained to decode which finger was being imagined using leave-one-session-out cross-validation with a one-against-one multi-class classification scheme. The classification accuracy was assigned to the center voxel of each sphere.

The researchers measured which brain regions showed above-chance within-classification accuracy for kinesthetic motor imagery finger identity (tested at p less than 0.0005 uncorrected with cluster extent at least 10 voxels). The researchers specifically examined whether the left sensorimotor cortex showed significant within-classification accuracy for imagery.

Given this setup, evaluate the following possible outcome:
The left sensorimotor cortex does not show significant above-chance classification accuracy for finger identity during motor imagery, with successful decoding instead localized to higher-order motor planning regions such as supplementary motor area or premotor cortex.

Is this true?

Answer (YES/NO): NO